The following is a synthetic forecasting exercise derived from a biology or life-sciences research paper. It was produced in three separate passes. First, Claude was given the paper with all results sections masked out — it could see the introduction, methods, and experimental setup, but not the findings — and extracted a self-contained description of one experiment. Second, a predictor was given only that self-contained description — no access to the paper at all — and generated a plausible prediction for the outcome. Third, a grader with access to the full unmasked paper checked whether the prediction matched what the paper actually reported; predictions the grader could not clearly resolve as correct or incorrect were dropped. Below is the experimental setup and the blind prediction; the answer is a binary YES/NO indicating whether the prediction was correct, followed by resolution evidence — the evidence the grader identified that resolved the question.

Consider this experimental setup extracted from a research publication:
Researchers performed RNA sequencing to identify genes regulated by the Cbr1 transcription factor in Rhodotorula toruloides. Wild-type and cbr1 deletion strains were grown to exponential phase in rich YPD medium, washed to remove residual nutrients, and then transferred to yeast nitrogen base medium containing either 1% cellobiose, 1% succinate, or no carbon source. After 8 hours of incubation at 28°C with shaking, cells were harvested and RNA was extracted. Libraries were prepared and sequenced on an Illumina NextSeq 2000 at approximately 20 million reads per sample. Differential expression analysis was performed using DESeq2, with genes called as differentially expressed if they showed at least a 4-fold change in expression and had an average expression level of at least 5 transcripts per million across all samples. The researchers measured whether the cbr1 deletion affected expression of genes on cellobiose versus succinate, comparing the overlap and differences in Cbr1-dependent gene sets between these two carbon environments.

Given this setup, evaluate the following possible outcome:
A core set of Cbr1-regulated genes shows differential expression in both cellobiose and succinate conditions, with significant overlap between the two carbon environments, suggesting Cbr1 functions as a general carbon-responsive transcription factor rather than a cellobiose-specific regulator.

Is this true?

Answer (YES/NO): NO